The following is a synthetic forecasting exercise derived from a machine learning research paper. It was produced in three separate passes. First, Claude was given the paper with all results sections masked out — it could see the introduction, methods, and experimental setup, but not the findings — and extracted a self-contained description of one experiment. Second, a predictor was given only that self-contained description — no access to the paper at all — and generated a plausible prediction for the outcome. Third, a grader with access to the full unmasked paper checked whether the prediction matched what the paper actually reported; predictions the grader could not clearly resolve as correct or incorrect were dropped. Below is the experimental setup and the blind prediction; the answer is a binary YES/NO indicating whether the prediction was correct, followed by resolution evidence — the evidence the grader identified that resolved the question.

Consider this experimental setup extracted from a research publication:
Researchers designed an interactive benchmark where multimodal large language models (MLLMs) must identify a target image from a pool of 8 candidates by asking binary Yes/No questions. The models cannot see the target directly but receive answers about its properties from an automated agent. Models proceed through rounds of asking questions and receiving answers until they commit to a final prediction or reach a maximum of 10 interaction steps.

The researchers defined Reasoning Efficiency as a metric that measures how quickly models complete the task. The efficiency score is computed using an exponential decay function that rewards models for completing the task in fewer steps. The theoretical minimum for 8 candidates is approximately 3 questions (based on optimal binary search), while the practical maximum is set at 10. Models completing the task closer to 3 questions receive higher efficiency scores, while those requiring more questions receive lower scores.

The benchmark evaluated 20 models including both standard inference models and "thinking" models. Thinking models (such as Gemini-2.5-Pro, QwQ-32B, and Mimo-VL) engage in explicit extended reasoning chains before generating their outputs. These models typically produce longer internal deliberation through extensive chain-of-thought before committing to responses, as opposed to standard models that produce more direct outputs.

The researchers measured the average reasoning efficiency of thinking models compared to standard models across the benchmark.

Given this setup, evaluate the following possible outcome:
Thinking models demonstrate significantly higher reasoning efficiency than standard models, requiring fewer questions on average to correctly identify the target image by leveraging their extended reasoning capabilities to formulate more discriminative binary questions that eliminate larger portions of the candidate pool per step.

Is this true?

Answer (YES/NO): YES